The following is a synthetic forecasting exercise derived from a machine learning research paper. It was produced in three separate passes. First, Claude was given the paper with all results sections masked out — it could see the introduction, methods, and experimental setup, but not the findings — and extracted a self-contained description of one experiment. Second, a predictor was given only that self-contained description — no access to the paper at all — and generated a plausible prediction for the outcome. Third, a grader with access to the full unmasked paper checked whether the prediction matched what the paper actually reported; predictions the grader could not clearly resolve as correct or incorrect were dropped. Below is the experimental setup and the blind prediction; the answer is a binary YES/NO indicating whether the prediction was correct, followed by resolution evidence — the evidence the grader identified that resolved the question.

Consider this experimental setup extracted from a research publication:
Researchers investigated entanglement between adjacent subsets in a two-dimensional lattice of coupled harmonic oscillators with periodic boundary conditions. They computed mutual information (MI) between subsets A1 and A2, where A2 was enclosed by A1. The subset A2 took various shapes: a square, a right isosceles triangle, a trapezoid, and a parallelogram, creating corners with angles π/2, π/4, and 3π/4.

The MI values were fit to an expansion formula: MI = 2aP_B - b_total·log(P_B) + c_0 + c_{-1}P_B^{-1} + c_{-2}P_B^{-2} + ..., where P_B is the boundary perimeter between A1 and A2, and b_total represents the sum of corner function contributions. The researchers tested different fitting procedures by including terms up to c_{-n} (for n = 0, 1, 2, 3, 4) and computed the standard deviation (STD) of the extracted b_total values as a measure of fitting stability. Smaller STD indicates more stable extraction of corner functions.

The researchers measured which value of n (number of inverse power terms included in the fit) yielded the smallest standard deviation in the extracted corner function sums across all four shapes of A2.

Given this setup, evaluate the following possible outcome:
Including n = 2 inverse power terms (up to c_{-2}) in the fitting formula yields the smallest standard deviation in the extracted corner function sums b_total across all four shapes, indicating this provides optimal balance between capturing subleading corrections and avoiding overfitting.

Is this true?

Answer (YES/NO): NO